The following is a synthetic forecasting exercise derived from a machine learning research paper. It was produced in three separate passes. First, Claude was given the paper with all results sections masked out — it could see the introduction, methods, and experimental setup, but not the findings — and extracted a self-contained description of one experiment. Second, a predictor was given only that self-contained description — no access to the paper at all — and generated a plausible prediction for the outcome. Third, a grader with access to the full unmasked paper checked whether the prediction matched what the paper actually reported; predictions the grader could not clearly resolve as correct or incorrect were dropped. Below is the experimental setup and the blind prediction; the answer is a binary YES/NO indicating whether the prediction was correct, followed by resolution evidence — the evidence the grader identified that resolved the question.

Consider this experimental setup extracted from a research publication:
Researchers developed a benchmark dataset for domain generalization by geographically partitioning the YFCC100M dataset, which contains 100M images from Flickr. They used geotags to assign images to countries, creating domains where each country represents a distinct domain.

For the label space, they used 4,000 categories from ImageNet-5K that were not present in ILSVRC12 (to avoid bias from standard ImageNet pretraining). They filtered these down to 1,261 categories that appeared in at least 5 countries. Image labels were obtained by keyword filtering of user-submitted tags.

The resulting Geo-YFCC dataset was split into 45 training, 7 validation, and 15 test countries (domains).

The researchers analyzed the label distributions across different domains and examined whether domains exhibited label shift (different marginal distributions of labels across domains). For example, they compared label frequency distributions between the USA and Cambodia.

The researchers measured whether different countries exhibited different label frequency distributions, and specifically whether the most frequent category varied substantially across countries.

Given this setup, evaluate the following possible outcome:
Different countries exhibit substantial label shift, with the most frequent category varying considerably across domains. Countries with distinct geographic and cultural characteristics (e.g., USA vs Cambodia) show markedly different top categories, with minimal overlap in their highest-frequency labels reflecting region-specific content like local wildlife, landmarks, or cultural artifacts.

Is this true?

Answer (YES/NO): YES